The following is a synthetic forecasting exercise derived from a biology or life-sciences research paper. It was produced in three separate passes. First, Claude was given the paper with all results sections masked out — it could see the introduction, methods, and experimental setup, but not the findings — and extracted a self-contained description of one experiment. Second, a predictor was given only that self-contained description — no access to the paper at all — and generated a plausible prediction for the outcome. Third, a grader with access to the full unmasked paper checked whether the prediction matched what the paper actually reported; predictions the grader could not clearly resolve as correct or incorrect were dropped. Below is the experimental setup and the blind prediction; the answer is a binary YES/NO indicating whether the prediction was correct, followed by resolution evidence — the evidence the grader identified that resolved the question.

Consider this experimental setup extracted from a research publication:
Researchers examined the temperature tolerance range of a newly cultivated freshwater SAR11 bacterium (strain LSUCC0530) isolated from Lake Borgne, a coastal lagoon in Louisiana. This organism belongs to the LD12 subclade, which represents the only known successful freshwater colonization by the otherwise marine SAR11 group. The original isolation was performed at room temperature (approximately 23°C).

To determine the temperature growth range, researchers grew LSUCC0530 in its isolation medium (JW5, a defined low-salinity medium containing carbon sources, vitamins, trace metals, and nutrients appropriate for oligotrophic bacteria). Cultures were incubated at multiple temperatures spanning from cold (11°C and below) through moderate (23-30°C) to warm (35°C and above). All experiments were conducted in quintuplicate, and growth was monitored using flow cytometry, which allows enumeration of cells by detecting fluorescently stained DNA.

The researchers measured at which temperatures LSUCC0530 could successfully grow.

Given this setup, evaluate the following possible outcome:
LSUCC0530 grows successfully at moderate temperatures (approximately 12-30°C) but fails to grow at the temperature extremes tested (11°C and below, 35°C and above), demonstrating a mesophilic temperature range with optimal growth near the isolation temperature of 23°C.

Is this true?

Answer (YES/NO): NO